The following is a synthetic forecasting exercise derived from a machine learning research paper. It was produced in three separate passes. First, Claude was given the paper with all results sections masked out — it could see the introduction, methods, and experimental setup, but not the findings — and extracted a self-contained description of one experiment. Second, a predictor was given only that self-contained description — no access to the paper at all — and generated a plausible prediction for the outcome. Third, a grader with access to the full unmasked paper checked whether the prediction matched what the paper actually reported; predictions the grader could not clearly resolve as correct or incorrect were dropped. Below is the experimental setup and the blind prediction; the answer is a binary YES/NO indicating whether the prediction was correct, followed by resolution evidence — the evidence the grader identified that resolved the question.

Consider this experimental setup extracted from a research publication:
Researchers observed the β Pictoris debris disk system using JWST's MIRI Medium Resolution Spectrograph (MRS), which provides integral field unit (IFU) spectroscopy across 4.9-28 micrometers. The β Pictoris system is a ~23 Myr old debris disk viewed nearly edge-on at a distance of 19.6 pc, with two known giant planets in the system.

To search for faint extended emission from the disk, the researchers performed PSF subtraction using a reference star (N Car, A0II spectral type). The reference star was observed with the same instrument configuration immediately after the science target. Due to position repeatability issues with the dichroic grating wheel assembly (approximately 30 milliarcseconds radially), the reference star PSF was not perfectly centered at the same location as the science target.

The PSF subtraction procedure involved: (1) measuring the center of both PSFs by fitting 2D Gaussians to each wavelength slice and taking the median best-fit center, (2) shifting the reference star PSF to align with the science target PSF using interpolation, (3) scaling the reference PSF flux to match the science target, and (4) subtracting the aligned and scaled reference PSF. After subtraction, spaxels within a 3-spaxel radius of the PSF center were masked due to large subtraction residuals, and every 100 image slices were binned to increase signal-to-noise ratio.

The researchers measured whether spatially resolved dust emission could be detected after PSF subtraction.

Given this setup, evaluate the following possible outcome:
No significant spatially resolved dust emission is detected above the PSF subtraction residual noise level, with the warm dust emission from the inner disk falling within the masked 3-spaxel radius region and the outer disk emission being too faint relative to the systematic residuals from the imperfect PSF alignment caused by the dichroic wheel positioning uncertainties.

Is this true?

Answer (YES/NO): NO